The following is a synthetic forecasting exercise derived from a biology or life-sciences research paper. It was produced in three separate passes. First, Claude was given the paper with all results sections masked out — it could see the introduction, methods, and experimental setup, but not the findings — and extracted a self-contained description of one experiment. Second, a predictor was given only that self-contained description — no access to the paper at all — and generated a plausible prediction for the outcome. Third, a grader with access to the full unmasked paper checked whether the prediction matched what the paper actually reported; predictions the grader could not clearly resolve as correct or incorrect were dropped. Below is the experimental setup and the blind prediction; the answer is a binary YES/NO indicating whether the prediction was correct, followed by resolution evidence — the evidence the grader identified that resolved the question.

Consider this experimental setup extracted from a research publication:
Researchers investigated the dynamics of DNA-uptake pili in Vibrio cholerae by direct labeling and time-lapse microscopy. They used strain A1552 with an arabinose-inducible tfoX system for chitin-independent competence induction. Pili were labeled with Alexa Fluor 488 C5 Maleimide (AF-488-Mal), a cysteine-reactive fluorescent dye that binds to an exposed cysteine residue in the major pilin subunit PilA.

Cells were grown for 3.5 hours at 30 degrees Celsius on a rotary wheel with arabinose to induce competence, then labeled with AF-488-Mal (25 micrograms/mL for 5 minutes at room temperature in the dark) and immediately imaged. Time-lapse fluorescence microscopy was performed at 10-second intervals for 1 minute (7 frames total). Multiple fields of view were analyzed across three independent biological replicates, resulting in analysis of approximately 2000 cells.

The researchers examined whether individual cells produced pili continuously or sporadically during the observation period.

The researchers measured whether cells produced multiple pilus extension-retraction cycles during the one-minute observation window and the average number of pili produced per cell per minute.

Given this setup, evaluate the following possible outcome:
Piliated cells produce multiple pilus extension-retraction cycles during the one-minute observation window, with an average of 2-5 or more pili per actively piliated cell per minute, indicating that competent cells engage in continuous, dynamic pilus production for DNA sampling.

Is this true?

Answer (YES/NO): NO